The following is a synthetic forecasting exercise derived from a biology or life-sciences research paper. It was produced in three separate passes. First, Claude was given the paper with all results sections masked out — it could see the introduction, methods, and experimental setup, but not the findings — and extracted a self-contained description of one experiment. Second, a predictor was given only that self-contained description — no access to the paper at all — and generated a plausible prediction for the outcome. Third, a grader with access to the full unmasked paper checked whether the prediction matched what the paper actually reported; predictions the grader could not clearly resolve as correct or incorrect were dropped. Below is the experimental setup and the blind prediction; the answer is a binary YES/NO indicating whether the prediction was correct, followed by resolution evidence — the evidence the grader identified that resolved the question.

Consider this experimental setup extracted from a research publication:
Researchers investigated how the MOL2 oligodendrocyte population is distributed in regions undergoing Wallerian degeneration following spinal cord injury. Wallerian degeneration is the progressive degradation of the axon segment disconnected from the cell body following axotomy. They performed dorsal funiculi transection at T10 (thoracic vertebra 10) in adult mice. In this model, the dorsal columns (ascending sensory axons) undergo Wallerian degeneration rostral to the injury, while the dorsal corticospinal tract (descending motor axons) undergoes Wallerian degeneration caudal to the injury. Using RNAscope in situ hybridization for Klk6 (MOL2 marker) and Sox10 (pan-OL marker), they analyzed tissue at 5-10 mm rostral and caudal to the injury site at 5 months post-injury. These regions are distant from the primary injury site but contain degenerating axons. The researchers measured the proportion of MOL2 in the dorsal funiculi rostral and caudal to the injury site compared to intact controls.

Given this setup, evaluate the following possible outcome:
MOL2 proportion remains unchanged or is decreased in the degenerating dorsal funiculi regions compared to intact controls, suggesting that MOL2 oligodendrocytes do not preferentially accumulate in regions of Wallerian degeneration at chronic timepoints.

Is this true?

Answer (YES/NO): NO